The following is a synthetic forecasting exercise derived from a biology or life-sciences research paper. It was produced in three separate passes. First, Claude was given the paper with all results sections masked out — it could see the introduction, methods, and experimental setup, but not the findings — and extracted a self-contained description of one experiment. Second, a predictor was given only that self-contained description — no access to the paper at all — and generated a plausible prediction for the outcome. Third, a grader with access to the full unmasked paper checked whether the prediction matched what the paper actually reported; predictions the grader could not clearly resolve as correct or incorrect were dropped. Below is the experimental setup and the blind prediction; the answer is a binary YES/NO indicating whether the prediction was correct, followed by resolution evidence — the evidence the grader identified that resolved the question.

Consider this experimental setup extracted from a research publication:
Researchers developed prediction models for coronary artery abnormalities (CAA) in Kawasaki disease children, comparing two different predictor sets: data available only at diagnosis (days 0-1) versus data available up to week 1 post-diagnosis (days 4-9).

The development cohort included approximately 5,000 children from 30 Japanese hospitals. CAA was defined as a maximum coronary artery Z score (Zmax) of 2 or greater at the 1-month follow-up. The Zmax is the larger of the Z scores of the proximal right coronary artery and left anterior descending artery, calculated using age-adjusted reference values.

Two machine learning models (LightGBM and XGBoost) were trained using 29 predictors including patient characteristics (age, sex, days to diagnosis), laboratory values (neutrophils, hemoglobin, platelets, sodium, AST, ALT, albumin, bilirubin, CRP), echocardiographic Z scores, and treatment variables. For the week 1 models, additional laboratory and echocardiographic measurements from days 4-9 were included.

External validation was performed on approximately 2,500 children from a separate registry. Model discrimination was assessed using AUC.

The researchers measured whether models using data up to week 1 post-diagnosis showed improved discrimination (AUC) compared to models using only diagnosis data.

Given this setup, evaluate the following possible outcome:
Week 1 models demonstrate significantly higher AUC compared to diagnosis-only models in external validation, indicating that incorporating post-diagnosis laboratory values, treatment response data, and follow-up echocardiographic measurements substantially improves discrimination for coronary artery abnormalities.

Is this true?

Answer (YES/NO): NO